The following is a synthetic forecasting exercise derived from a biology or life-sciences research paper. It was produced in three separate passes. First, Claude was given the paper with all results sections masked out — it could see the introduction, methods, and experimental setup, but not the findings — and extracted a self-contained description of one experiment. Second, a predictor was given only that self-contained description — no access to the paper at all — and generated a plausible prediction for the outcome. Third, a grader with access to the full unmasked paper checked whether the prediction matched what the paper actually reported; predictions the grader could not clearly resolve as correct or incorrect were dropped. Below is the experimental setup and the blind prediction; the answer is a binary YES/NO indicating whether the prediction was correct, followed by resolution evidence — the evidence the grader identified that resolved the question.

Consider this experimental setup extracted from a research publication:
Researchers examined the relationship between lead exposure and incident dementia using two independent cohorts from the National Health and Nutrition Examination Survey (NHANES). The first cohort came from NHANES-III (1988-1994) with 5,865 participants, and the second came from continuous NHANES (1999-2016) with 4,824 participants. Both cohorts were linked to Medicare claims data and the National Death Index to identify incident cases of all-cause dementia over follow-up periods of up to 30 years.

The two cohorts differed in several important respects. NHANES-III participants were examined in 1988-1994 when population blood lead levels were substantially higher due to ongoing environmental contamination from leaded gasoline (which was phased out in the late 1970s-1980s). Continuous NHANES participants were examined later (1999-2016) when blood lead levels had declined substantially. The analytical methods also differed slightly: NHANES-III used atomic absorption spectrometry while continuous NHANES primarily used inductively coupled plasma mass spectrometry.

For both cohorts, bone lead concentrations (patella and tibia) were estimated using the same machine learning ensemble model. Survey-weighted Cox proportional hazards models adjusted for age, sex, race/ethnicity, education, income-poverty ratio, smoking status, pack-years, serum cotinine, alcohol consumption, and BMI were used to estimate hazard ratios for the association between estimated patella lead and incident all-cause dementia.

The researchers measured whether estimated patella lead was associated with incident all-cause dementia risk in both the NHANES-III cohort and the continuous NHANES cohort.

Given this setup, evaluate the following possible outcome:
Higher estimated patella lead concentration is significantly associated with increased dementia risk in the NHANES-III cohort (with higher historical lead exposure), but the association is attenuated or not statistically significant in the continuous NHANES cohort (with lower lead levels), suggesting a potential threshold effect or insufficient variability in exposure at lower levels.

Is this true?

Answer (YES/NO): NO